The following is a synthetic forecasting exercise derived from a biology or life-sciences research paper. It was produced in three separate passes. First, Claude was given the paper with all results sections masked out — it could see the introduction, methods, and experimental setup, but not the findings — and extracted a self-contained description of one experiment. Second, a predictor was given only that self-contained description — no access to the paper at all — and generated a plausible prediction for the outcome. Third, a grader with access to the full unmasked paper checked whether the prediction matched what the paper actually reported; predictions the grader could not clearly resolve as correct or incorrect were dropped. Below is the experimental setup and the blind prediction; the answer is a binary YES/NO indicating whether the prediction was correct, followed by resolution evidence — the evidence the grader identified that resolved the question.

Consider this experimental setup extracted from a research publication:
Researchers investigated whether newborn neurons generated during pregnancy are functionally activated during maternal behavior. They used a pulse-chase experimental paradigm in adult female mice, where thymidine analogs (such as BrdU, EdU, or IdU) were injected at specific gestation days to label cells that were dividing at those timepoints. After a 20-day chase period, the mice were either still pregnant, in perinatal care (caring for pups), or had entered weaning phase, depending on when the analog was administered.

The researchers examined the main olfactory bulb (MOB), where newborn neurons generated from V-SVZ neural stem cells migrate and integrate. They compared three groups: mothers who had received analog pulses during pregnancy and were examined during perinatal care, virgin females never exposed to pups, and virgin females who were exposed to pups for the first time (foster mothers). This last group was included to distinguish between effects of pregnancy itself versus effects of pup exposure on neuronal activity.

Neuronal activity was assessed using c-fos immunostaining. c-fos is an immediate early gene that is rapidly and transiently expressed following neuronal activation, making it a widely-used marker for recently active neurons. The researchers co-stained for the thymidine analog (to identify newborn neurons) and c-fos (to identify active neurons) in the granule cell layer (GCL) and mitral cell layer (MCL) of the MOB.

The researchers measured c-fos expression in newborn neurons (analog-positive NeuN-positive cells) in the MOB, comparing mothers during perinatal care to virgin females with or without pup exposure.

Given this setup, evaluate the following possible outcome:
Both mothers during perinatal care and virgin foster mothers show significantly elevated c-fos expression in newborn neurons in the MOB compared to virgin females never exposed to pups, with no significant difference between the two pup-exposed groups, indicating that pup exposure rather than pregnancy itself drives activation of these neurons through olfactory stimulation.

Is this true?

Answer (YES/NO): NO